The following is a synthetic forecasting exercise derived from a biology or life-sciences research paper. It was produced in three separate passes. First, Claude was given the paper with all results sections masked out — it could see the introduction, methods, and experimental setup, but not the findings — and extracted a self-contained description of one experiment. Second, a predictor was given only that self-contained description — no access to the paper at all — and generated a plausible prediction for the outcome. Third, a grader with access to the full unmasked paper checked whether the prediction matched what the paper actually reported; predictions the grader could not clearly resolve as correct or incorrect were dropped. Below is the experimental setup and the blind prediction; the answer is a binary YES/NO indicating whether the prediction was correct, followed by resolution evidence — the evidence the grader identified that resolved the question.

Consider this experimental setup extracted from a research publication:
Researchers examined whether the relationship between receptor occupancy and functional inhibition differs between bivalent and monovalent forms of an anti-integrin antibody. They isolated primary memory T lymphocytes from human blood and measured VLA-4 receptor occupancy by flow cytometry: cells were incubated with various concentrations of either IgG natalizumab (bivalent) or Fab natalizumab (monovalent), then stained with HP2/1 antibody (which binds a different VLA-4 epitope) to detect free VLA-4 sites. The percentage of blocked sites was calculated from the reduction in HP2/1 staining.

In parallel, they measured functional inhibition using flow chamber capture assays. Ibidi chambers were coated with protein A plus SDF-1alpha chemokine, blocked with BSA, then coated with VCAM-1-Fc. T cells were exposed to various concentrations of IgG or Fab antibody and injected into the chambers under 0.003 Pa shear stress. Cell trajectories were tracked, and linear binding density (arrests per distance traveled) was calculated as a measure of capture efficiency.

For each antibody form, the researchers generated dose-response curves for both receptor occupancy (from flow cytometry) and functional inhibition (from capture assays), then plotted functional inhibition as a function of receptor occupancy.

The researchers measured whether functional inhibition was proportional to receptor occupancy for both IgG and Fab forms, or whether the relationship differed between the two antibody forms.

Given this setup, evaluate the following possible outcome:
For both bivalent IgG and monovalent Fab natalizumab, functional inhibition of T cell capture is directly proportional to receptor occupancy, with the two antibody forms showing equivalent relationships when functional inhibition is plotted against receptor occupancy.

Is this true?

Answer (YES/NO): NO